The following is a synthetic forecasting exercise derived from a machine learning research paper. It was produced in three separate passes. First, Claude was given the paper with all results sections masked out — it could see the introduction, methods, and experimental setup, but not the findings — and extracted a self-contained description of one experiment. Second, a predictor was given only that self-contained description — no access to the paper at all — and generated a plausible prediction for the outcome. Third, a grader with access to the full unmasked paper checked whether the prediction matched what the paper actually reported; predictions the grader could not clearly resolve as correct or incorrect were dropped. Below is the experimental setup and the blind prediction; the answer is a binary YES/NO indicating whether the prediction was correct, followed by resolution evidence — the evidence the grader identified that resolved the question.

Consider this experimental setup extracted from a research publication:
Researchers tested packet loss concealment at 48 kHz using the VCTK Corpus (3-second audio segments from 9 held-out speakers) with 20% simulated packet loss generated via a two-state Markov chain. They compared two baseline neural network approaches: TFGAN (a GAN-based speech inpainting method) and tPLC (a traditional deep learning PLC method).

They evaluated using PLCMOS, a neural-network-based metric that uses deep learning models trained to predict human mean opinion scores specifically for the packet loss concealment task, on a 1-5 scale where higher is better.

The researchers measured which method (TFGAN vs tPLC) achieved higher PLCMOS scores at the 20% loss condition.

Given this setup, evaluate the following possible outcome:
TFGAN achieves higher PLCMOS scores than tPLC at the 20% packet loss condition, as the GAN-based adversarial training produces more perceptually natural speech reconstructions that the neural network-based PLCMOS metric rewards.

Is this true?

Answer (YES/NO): YES